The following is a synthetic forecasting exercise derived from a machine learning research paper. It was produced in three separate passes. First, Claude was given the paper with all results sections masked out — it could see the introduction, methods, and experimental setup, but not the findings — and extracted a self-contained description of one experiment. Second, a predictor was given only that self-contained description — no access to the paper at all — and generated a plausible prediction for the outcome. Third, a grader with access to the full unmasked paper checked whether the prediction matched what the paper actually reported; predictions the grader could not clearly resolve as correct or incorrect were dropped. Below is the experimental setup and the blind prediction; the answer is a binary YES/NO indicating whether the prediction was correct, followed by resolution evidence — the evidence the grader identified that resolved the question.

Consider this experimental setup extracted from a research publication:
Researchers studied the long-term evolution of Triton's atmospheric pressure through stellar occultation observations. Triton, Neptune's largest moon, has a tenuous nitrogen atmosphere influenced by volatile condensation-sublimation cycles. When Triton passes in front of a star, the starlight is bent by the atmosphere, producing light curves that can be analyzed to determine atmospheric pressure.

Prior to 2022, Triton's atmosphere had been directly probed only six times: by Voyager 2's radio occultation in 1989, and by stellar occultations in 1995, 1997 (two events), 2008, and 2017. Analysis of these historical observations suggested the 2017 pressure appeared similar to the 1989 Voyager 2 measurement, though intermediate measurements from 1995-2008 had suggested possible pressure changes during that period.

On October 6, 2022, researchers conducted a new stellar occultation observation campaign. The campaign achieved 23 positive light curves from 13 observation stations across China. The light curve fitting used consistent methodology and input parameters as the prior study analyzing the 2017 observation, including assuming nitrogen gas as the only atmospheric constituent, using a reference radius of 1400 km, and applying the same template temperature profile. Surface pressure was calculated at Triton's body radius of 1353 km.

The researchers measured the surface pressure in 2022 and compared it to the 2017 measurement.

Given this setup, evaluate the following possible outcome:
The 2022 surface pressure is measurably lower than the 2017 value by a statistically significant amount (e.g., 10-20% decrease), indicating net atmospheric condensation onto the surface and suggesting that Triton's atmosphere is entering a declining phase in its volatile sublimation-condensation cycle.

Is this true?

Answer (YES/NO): NO